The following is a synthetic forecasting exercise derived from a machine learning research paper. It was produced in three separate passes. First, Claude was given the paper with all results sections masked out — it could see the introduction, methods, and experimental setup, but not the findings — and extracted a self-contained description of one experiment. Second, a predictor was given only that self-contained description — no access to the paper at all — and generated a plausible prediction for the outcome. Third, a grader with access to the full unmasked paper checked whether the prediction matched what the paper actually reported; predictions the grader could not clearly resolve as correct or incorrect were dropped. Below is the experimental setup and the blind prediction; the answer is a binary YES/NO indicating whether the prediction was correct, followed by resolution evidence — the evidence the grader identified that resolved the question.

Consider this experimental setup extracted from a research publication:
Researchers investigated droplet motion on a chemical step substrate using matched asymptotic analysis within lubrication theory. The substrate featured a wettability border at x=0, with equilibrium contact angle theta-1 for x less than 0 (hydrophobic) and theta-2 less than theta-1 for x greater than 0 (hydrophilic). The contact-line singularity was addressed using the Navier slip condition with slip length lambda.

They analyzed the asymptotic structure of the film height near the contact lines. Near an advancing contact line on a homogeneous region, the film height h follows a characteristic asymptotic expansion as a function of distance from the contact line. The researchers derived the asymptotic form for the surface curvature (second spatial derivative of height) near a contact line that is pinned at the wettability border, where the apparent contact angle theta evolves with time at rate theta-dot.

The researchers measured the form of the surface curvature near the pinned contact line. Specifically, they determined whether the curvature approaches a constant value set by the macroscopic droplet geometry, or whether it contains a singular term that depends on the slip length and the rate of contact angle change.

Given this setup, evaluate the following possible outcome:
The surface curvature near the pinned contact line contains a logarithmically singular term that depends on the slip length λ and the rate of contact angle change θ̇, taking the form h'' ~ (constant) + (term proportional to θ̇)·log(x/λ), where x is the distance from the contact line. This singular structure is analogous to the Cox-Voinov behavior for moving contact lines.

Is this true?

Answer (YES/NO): NO